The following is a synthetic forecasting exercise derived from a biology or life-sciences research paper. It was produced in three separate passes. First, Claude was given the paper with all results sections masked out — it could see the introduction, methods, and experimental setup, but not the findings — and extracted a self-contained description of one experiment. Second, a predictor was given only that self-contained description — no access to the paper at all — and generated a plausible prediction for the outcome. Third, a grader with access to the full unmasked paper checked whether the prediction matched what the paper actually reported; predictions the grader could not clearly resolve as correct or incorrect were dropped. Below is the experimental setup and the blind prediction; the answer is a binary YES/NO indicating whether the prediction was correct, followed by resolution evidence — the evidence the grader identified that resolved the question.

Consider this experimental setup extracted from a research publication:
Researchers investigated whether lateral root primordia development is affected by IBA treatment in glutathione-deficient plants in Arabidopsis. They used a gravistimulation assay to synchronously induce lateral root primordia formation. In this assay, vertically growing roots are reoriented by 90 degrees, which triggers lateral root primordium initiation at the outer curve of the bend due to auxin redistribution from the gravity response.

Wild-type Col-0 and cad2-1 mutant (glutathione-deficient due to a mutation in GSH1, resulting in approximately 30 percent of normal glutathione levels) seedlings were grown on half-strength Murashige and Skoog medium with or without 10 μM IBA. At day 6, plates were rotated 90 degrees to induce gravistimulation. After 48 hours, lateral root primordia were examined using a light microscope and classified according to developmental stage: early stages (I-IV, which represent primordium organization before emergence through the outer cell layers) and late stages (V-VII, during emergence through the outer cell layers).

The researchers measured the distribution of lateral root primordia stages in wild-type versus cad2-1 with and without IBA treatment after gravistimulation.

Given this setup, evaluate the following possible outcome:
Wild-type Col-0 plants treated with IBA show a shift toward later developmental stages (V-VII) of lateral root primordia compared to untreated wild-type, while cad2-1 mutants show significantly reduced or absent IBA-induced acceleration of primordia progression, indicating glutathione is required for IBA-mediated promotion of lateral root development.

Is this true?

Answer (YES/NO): NO